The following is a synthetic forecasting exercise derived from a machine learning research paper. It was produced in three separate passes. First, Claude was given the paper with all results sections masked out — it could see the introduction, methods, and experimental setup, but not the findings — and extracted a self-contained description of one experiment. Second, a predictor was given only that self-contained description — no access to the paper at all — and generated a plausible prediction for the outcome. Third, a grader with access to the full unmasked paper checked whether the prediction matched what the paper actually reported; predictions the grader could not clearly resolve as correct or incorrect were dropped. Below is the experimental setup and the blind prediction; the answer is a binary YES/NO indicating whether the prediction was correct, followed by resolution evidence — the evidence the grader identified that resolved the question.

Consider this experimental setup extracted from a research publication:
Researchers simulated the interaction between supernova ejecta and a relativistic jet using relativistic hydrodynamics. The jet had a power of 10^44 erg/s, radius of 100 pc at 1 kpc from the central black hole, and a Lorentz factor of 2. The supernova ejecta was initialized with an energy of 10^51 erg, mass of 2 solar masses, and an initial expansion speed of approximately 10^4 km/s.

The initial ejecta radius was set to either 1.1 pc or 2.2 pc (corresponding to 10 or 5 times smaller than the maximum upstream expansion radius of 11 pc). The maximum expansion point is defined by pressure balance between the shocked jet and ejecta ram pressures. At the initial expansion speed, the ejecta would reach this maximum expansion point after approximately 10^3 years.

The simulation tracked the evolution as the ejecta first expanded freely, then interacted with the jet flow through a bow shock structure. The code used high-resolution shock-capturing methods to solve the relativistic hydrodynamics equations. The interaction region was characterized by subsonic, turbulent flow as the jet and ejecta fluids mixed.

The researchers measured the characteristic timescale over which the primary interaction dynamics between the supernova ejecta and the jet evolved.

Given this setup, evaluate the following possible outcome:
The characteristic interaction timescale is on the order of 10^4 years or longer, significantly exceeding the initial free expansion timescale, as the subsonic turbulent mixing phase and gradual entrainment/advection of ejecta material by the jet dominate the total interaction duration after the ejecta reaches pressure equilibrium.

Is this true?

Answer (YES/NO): YES